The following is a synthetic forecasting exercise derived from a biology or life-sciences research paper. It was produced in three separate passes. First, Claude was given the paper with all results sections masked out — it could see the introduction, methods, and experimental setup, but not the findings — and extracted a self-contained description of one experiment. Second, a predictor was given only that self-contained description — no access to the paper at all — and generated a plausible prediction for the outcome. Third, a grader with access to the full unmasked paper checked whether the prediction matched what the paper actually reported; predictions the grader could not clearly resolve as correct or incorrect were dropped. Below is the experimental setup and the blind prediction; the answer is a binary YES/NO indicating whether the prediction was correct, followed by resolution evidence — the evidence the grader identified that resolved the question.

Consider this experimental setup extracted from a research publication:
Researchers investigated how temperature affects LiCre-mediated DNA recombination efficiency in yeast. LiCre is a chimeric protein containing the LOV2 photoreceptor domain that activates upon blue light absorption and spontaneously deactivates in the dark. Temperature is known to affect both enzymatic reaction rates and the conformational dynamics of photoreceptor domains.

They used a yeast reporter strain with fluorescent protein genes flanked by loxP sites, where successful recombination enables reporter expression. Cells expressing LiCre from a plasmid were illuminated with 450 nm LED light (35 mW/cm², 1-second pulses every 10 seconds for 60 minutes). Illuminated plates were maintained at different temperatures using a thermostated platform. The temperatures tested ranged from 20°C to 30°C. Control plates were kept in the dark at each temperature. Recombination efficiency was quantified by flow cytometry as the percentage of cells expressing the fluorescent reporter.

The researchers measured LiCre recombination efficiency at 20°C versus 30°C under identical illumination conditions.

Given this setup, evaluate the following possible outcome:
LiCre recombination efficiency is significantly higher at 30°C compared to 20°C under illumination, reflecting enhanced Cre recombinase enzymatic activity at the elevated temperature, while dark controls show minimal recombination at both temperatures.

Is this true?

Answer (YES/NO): YES